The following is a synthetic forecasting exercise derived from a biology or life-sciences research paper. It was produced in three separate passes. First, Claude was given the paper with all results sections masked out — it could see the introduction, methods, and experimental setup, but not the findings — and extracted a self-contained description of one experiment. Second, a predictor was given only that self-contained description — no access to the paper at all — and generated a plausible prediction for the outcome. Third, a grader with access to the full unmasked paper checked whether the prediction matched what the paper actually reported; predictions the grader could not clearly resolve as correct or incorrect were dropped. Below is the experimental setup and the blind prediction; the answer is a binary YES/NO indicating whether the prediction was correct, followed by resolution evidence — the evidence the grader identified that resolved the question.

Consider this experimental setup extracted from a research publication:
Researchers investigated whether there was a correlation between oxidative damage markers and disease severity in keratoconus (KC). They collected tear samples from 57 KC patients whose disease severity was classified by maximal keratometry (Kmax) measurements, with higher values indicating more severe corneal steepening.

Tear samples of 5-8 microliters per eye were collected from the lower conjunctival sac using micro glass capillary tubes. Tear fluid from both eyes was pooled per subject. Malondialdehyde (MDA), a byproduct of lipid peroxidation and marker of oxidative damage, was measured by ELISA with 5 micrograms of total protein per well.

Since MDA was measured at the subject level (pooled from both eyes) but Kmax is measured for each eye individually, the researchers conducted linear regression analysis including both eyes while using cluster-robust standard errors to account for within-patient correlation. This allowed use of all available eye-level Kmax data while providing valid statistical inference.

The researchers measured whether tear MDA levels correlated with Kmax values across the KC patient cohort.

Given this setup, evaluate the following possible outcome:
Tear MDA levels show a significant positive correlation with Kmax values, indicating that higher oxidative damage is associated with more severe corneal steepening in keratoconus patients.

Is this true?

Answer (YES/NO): YES